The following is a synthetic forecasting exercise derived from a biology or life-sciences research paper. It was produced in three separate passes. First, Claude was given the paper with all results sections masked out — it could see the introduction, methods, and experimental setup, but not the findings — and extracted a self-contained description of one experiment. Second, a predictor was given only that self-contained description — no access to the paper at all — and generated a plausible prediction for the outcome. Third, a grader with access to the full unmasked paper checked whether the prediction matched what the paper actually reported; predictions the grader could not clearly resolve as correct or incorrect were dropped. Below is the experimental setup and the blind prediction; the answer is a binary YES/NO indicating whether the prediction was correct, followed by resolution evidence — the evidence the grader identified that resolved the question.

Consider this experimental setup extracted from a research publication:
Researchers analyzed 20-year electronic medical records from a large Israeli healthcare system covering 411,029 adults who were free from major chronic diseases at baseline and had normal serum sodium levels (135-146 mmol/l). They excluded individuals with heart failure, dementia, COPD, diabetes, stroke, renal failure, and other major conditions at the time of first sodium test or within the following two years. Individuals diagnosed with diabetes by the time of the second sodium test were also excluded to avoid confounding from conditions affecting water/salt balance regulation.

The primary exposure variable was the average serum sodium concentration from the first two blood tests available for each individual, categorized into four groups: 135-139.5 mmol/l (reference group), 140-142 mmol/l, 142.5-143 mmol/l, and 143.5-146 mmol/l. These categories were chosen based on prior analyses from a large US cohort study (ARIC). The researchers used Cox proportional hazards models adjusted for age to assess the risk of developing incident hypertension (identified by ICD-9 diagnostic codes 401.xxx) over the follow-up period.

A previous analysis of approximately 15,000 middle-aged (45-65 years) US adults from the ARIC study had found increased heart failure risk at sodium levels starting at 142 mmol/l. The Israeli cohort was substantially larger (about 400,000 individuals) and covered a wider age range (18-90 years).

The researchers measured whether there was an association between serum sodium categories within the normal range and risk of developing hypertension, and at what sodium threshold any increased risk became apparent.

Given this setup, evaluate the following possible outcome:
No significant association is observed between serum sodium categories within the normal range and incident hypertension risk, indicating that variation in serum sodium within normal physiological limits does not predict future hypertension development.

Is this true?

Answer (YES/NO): NO